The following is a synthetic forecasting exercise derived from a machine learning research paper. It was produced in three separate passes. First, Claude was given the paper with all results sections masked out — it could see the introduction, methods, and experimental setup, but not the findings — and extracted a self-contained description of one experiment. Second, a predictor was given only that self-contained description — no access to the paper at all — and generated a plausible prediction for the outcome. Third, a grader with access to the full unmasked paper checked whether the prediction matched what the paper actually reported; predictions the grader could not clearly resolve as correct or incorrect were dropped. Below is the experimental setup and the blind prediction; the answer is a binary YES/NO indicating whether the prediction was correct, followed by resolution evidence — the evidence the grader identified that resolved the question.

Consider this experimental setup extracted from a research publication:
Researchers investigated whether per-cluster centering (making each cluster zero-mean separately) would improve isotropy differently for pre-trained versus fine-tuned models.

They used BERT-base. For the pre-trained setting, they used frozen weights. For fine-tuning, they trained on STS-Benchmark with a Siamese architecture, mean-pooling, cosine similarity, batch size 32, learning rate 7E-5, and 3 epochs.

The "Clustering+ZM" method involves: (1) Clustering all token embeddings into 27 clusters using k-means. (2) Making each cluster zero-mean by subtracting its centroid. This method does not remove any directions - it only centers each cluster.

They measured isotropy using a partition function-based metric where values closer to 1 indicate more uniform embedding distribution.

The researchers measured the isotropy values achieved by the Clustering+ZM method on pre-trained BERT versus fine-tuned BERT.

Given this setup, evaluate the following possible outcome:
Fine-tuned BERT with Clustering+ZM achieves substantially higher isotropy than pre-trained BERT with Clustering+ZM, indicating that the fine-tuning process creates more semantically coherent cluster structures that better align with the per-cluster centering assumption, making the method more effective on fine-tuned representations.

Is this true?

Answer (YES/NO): NO